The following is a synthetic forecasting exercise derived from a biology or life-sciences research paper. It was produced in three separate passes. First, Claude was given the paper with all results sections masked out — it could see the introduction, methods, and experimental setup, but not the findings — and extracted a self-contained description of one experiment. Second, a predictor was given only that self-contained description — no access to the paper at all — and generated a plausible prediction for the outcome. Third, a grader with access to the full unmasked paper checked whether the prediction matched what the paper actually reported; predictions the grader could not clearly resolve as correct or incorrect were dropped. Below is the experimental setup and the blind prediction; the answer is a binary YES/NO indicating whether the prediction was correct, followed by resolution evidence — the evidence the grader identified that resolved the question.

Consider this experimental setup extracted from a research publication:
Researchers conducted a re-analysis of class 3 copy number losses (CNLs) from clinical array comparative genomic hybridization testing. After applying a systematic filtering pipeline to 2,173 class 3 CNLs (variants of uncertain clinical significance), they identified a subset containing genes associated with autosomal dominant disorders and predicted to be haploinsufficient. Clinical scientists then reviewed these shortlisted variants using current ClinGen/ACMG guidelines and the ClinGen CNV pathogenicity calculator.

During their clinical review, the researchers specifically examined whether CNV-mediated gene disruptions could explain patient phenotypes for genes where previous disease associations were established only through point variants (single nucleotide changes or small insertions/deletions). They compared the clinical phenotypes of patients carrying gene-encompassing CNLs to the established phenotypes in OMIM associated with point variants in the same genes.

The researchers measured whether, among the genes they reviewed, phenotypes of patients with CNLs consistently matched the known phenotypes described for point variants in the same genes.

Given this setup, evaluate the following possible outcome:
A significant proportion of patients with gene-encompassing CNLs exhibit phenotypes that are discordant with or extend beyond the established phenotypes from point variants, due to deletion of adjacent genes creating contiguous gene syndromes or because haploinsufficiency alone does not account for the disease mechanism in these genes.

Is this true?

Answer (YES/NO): NO